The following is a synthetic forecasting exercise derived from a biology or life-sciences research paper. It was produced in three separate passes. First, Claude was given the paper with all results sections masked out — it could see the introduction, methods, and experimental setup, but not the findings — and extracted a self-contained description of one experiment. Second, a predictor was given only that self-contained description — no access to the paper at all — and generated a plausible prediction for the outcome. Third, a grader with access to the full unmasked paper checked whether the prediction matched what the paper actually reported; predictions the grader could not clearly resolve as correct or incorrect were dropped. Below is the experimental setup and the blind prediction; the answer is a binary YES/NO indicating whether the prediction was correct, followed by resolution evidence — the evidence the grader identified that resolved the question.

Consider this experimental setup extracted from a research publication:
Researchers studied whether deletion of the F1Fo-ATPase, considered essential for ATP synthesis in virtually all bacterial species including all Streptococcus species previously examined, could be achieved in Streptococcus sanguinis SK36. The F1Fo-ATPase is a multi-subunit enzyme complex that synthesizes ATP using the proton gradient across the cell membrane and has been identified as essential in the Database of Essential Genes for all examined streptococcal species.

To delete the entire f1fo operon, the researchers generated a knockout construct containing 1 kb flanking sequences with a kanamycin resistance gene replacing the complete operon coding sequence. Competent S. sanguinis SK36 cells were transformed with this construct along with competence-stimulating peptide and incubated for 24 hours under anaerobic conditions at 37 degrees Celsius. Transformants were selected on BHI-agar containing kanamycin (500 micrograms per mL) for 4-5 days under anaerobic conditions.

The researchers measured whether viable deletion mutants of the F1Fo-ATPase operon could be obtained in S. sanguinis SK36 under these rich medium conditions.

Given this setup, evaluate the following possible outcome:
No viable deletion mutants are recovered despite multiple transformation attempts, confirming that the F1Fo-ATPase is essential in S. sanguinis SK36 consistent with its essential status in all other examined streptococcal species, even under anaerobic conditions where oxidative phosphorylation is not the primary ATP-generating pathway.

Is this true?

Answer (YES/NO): NO